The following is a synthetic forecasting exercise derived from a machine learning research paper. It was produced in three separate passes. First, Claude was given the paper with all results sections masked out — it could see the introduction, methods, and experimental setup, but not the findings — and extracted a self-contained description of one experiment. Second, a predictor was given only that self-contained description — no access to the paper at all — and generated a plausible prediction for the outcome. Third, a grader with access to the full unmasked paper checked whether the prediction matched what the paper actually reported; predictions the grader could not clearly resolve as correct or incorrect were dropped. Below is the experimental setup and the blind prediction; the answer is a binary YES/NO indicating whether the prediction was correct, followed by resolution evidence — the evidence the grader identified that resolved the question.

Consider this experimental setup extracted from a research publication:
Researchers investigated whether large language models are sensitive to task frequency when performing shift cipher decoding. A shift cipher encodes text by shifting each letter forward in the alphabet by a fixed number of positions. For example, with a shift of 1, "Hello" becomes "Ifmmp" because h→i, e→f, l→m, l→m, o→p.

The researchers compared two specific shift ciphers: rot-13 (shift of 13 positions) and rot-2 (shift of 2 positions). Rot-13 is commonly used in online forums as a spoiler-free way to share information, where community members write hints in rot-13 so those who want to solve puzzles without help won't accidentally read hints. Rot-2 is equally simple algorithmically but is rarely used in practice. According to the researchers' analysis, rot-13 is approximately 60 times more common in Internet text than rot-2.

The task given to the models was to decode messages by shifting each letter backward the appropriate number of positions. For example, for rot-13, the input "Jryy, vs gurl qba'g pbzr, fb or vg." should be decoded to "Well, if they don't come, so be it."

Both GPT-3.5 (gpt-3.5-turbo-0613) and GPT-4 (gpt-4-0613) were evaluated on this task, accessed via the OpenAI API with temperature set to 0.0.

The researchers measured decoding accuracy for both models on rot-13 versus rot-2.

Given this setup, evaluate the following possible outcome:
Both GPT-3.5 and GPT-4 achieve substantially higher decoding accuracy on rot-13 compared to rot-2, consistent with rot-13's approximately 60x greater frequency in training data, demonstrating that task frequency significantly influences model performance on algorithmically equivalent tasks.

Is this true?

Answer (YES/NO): YES